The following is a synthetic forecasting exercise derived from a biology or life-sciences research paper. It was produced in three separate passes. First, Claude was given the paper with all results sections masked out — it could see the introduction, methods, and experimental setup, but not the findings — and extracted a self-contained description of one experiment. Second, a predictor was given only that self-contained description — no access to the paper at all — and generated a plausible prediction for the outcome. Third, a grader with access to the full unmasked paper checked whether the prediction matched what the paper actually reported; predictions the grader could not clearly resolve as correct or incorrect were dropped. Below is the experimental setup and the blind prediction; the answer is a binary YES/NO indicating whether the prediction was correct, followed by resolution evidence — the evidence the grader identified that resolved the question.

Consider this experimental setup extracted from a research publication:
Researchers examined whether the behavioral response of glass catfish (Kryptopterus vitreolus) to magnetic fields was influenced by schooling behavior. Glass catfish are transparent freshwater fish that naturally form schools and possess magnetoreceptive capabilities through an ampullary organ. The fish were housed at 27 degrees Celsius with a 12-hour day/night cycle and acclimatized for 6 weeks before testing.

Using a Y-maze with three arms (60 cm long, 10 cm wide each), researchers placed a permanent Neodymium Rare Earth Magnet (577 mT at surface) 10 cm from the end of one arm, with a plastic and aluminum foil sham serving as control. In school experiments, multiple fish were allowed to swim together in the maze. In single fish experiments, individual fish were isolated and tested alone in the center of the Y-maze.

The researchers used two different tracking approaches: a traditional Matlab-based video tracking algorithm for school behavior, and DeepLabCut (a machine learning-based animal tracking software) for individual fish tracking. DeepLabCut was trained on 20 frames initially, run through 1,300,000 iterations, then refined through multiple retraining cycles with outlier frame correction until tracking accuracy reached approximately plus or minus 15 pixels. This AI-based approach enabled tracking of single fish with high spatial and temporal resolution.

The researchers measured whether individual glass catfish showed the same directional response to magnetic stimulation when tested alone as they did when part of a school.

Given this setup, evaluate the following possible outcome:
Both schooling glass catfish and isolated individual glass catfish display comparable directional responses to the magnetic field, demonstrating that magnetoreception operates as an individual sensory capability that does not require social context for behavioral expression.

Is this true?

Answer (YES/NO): YES